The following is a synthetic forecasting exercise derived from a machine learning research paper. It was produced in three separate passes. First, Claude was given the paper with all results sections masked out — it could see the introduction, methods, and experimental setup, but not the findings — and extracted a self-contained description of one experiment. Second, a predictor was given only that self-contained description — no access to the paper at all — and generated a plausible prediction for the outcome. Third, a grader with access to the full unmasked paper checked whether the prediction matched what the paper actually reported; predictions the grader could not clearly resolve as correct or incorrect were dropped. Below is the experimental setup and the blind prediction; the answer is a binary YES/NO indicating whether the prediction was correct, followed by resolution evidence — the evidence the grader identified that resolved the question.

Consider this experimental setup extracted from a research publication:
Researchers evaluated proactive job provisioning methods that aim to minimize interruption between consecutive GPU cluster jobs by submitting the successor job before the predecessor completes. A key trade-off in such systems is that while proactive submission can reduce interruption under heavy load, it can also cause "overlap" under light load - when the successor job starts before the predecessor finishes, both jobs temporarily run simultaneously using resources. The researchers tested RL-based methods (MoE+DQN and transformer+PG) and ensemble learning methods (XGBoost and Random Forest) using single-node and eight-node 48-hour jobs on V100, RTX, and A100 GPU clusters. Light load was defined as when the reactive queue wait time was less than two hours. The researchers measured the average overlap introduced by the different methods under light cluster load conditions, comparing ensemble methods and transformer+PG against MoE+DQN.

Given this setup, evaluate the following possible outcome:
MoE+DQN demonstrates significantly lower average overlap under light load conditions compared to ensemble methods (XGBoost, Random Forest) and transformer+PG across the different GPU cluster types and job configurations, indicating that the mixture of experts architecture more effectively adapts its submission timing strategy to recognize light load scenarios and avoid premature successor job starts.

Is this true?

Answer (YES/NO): YES